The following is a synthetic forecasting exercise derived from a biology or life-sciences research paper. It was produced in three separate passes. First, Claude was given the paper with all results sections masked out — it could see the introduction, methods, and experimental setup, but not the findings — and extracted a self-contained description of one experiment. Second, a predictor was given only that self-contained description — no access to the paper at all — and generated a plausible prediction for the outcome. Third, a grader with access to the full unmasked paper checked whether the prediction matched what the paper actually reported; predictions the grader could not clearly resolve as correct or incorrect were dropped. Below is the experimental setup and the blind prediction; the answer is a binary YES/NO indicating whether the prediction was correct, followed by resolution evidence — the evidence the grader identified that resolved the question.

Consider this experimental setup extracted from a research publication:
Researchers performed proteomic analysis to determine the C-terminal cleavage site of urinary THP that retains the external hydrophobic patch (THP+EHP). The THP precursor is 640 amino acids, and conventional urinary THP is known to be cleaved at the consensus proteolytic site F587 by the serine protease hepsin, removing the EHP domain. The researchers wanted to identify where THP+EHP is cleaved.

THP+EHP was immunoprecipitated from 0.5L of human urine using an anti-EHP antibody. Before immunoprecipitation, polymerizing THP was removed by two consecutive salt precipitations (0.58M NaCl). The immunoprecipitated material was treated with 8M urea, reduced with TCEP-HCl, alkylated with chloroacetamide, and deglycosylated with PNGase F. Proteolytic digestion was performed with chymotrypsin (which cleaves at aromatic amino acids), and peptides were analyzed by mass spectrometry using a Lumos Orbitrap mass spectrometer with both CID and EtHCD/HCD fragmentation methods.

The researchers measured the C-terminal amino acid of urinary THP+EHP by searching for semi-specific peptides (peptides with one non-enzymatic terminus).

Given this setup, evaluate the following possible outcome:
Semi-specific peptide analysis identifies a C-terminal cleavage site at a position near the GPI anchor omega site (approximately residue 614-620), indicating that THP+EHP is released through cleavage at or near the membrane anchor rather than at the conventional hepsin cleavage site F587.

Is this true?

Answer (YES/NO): YES